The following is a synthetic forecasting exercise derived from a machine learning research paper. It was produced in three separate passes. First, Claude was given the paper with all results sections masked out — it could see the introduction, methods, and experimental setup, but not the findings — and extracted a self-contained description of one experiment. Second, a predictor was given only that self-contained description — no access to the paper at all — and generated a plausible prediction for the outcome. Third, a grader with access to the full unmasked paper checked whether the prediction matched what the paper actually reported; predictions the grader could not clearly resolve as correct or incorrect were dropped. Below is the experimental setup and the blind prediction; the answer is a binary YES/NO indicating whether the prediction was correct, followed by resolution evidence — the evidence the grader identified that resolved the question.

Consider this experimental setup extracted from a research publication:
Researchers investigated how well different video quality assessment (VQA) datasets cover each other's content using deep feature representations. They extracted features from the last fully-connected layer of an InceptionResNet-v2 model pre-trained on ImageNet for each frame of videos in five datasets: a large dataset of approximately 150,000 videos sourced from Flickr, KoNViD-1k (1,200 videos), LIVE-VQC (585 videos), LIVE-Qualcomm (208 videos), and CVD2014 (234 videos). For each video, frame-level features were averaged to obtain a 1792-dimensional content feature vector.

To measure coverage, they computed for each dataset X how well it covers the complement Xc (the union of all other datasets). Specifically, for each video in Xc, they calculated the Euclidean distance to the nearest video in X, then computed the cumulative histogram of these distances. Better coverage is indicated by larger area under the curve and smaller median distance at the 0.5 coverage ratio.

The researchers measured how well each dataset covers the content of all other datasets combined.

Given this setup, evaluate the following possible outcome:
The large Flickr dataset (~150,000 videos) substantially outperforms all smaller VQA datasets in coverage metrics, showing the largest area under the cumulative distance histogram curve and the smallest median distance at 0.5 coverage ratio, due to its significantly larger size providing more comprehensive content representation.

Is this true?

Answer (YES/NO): YES